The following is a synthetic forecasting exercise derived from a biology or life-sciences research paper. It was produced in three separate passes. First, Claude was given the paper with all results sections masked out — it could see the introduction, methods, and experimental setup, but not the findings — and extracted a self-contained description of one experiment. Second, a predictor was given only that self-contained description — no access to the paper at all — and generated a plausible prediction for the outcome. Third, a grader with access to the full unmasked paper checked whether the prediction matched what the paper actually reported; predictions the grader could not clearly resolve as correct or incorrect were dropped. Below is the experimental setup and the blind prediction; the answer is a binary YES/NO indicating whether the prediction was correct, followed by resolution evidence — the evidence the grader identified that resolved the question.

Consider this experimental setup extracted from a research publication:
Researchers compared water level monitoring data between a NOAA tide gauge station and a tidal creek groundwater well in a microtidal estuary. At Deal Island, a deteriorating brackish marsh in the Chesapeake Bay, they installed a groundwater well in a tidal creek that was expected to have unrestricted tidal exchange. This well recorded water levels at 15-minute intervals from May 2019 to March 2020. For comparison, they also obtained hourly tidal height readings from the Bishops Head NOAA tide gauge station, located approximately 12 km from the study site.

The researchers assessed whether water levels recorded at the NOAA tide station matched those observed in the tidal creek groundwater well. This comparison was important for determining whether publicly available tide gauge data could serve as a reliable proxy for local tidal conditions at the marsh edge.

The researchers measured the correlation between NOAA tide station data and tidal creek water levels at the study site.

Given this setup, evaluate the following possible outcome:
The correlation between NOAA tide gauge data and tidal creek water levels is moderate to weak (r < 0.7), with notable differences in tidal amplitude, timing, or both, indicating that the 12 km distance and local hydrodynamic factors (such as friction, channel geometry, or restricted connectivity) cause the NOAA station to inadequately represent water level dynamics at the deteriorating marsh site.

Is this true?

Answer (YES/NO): NO